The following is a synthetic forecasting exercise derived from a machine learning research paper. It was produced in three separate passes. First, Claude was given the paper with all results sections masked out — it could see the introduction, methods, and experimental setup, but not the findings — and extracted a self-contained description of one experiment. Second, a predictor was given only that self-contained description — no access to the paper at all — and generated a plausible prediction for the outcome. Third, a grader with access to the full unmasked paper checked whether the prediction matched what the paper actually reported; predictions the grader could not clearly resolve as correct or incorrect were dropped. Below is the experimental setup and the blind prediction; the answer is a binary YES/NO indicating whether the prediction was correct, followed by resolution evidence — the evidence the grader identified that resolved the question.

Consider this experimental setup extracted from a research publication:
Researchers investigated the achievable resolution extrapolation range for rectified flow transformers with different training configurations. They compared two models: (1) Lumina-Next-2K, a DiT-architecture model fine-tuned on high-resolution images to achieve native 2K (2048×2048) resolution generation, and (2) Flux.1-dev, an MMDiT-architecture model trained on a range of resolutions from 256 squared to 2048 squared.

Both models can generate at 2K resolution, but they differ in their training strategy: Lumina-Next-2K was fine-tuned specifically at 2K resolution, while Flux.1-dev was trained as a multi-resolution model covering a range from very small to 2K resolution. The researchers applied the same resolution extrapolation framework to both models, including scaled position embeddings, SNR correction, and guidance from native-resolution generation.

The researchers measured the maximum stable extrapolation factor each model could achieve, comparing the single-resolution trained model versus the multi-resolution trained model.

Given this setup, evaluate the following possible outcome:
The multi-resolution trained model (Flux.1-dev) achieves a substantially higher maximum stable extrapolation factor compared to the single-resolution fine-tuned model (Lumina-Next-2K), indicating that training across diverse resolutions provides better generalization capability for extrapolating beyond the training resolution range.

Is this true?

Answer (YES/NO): NO